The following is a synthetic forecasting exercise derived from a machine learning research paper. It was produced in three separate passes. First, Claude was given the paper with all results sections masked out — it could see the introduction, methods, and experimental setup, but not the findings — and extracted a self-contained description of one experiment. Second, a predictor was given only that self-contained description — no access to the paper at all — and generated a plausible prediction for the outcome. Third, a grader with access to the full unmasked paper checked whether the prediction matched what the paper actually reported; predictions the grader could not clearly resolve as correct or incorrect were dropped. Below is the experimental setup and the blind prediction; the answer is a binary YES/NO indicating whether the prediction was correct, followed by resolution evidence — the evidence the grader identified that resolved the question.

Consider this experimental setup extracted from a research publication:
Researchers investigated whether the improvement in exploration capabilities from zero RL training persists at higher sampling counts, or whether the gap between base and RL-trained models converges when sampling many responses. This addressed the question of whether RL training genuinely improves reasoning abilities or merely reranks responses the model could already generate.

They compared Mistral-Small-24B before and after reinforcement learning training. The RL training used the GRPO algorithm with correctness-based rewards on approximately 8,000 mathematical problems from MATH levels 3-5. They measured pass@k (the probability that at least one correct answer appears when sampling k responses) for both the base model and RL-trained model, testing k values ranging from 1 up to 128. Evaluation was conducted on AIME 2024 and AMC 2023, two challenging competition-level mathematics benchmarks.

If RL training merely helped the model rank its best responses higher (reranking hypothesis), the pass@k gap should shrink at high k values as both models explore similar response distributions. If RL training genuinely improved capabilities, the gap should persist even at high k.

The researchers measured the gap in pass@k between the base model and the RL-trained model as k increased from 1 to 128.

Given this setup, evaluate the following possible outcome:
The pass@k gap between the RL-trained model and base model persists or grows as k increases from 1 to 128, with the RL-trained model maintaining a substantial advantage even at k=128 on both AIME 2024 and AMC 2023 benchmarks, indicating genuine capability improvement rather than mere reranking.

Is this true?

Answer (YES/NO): YES